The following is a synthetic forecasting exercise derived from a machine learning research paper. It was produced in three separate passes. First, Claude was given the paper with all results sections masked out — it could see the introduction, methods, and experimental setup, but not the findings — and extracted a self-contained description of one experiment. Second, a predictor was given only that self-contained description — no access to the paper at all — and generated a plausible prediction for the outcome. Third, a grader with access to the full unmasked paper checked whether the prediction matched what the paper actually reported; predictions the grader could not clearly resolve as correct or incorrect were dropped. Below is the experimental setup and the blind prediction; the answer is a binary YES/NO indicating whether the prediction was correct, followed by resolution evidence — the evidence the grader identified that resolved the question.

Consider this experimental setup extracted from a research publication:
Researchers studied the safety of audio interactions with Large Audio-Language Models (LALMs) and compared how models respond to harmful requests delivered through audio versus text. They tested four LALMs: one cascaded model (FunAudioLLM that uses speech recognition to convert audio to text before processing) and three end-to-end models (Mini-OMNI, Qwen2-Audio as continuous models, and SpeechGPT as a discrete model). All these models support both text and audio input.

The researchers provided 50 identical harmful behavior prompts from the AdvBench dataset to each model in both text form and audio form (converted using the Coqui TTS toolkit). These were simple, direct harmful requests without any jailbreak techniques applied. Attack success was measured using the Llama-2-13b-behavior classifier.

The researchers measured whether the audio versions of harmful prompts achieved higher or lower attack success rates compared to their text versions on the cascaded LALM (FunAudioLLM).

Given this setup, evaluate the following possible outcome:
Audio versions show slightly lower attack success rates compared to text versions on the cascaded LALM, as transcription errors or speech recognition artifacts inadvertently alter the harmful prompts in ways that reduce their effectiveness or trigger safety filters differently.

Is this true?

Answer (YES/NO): NO